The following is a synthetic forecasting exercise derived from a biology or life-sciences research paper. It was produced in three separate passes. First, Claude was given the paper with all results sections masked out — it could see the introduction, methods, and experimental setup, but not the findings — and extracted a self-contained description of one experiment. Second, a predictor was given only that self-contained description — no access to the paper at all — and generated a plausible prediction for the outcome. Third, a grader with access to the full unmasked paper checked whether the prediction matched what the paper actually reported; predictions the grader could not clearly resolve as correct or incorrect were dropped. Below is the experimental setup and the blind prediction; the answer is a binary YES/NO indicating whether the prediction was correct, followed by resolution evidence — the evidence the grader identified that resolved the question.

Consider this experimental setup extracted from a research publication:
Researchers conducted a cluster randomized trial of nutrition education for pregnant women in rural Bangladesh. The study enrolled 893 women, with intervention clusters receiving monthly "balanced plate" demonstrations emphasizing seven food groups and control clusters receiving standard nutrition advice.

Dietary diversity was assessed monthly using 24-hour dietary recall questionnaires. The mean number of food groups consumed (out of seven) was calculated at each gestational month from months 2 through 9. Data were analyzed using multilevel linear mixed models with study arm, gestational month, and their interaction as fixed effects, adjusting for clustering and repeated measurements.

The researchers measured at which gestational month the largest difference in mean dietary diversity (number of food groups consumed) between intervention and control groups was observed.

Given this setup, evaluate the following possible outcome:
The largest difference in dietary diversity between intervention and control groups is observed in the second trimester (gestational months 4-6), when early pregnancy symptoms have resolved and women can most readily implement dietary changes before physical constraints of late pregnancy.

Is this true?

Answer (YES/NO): NO